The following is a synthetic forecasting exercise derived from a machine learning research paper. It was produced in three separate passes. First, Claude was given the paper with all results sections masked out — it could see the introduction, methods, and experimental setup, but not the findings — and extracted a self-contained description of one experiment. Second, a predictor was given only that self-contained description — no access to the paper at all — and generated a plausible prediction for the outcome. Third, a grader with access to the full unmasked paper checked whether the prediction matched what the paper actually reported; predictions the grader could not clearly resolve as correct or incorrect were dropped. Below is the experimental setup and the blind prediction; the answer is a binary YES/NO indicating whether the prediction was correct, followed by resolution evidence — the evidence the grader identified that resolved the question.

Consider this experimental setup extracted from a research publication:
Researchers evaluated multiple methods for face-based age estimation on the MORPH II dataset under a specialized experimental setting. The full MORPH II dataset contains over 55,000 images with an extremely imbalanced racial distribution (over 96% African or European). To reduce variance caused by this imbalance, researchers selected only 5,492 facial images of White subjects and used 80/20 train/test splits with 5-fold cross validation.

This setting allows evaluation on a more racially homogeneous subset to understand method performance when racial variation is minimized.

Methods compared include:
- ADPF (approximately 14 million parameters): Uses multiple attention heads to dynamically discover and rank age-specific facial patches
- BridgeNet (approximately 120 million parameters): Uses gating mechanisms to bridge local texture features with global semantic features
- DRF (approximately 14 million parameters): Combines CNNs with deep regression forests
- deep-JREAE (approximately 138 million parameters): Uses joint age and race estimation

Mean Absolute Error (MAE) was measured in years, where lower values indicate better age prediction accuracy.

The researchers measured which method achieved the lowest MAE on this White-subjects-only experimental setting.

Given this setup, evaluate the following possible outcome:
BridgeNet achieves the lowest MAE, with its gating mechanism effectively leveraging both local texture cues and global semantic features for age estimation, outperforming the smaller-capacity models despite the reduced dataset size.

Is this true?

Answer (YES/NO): YES